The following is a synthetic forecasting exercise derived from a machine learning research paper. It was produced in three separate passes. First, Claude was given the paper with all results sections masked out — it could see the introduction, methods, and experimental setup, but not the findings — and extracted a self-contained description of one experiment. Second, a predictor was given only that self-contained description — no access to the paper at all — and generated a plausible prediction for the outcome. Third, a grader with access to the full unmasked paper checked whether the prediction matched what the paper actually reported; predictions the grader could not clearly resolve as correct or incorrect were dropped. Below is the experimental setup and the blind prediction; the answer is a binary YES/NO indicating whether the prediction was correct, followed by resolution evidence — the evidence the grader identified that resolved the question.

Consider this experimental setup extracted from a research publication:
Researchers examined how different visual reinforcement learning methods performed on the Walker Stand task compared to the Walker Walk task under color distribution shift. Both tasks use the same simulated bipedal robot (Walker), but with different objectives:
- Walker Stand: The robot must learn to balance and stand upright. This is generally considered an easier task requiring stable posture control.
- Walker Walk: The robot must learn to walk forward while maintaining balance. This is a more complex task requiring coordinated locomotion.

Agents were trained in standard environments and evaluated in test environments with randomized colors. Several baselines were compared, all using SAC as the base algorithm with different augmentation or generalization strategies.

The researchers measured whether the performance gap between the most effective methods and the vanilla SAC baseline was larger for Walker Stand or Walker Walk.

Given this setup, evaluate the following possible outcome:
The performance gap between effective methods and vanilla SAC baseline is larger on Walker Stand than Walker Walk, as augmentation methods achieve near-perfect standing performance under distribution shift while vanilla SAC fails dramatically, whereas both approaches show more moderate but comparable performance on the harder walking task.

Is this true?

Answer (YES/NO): NO